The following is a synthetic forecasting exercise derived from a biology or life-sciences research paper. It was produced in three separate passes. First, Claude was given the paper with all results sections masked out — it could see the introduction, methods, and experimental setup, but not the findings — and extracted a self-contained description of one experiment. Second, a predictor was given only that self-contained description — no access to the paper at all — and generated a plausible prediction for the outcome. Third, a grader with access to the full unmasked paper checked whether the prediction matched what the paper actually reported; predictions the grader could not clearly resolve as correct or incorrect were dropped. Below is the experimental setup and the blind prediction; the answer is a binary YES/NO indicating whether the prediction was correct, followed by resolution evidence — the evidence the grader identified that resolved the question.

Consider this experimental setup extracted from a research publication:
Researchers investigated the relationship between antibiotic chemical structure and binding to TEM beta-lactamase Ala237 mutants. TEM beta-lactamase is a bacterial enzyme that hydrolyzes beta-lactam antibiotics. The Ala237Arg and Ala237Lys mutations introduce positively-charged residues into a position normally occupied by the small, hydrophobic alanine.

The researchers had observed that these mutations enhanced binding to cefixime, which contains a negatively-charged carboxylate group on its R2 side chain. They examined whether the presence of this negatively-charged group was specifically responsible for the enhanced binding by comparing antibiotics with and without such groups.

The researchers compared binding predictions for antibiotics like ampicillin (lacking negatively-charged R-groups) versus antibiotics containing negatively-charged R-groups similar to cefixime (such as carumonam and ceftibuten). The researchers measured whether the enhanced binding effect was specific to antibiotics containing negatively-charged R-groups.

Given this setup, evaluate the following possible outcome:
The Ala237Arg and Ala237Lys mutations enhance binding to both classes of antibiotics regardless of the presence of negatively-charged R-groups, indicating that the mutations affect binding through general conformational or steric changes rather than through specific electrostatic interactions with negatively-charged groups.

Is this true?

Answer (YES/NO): NO